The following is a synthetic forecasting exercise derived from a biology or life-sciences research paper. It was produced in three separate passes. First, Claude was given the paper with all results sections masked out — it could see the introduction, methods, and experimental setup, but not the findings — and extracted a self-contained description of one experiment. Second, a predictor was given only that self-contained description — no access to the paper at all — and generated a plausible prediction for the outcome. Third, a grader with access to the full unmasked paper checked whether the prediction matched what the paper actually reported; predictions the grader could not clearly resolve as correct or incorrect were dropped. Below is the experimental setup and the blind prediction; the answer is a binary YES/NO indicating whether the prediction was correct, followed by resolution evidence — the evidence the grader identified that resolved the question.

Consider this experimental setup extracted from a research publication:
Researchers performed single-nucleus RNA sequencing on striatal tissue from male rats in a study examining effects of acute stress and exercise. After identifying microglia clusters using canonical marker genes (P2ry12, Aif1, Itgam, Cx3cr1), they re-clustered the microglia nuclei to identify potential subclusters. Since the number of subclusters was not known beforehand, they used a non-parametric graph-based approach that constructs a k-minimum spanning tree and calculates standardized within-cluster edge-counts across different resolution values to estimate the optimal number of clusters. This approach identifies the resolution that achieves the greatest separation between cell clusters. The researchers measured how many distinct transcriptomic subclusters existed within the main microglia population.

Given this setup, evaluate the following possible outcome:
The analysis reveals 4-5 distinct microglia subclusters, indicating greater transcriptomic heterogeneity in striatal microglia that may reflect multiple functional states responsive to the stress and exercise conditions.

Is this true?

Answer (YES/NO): NO